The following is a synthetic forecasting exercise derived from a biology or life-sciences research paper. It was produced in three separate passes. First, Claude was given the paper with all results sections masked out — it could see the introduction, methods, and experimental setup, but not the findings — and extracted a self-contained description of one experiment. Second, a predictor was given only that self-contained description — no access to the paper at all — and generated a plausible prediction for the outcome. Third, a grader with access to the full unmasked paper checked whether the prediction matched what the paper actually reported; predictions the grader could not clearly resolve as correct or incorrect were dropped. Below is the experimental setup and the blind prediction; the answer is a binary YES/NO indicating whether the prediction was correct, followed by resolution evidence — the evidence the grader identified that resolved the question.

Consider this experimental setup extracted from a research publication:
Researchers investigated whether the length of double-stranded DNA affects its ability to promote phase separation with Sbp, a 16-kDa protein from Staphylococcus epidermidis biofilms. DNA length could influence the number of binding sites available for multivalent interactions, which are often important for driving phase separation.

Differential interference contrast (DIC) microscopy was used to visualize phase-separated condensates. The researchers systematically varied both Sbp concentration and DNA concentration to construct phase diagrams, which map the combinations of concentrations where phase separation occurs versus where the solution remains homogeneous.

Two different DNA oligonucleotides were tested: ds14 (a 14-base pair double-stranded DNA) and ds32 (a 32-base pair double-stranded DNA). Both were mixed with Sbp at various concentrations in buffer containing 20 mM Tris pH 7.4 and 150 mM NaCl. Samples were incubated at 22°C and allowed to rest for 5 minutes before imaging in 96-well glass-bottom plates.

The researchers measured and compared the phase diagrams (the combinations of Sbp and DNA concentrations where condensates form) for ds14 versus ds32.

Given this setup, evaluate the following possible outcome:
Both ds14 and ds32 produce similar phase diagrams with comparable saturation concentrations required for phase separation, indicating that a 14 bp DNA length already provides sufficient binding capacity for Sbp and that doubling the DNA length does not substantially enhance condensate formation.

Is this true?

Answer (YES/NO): NO